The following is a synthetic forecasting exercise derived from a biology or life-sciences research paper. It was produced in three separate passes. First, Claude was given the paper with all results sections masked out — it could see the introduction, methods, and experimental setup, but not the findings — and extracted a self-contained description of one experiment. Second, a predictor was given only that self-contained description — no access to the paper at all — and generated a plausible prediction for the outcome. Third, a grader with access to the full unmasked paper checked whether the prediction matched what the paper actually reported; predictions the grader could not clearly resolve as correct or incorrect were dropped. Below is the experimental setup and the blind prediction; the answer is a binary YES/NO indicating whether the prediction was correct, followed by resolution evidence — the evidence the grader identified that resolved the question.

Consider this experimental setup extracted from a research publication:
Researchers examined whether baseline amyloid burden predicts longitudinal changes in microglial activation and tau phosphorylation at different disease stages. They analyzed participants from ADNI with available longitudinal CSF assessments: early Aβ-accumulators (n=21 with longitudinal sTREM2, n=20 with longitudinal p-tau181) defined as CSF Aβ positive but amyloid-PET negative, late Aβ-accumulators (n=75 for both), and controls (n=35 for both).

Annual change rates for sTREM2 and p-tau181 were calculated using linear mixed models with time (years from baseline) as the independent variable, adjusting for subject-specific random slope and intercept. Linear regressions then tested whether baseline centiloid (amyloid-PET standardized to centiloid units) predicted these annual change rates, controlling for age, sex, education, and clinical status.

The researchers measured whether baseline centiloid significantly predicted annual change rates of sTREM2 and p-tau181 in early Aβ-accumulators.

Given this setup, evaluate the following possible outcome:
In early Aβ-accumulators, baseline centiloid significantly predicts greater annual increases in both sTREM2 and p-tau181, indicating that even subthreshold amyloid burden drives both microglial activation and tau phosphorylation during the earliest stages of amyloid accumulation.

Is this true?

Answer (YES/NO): YES